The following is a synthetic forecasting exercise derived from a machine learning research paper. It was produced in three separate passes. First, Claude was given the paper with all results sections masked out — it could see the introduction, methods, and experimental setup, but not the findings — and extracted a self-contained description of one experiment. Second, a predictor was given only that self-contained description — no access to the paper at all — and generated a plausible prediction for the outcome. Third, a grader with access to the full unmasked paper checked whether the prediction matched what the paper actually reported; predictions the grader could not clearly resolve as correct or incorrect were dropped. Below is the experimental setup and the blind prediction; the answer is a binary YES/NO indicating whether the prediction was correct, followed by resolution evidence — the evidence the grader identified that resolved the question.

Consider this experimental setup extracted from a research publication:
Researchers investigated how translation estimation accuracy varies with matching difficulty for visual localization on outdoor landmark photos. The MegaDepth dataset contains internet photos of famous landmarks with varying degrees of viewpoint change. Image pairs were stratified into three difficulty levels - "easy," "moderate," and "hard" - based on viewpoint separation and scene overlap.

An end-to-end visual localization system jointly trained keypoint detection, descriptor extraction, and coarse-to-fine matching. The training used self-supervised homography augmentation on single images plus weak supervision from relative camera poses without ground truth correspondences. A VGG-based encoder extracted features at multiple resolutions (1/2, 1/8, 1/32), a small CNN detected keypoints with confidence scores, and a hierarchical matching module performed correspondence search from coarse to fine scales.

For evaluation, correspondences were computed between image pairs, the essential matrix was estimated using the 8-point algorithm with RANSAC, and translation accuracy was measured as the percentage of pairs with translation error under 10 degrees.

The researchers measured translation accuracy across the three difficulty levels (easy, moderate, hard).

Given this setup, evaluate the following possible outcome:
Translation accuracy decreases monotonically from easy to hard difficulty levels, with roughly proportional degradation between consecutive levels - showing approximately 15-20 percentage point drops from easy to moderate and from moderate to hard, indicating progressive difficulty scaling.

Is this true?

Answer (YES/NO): NO